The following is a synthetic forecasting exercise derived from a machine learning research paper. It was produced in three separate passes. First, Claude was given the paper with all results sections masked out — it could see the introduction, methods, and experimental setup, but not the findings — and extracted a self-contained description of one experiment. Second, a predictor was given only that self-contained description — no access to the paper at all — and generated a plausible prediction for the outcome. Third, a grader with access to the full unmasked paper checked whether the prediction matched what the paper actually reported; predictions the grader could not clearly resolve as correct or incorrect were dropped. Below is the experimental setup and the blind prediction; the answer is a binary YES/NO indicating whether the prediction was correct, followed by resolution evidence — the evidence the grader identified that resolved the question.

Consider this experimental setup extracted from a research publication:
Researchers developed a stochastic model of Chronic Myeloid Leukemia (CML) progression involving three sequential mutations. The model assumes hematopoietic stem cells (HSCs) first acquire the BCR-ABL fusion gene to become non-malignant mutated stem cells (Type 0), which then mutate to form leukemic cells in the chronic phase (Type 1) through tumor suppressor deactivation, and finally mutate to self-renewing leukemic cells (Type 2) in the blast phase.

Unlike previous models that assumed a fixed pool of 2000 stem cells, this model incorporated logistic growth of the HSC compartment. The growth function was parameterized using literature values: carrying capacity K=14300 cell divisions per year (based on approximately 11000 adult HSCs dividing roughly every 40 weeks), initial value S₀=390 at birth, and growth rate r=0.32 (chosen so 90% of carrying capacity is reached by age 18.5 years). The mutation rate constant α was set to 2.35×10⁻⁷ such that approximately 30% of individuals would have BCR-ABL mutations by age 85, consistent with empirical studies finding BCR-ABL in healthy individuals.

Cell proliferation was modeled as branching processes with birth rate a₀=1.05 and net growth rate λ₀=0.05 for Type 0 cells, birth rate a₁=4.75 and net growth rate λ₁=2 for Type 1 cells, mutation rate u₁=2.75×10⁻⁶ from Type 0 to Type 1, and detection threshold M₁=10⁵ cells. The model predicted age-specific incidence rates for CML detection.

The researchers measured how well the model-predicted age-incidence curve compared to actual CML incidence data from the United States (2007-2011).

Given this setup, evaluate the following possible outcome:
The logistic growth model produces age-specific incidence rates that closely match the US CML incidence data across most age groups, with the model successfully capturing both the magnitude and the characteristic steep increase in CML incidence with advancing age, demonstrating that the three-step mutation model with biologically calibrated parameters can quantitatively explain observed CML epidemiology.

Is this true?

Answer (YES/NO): YES